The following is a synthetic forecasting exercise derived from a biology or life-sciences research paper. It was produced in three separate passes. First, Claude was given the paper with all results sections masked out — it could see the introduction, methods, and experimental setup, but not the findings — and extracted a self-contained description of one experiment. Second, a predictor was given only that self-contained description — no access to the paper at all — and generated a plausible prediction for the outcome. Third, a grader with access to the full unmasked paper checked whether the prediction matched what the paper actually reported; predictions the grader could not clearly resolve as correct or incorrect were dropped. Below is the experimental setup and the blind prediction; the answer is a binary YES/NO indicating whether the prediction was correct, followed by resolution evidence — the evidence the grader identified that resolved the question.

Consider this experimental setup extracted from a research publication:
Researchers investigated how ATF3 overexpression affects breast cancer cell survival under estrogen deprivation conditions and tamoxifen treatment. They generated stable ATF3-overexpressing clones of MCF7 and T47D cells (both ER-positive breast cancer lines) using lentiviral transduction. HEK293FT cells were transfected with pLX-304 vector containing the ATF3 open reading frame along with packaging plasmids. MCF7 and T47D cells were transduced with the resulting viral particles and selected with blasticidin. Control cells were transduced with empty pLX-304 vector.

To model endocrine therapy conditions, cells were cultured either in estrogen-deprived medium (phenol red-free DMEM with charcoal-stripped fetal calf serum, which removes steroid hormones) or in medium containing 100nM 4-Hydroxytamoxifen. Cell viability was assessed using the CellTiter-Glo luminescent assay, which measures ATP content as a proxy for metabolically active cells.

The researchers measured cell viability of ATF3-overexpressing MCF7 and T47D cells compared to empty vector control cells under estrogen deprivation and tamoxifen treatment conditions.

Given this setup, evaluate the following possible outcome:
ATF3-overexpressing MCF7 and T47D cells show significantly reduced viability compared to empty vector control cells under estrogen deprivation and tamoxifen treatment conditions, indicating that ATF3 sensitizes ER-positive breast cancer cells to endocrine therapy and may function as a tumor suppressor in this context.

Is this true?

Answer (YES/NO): NO